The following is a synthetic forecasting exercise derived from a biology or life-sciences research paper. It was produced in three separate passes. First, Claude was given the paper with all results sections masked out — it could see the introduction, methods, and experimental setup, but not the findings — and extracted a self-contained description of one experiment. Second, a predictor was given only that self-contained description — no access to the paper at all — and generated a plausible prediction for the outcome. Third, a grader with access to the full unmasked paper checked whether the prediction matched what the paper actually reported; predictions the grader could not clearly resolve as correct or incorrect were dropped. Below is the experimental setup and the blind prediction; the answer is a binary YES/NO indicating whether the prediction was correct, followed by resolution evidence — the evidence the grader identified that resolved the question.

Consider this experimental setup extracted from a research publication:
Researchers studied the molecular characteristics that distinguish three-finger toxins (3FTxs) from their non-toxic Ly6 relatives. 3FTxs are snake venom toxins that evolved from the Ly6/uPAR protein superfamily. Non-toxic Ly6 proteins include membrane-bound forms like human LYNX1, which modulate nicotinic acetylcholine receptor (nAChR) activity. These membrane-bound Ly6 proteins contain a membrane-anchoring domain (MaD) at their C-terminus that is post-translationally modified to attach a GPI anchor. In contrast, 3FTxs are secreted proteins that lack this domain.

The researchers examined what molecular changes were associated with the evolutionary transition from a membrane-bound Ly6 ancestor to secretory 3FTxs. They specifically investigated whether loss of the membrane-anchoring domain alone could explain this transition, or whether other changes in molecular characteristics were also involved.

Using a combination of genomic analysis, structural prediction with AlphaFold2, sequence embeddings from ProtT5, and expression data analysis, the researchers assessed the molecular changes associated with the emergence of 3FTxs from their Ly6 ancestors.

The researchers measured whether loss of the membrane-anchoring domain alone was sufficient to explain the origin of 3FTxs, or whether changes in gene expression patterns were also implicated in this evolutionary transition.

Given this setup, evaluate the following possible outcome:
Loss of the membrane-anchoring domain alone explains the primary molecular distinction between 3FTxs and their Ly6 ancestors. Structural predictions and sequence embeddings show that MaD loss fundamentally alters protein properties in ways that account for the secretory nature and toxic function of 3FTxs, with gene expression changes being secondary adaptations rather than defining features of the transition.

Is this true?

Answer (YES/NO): NO